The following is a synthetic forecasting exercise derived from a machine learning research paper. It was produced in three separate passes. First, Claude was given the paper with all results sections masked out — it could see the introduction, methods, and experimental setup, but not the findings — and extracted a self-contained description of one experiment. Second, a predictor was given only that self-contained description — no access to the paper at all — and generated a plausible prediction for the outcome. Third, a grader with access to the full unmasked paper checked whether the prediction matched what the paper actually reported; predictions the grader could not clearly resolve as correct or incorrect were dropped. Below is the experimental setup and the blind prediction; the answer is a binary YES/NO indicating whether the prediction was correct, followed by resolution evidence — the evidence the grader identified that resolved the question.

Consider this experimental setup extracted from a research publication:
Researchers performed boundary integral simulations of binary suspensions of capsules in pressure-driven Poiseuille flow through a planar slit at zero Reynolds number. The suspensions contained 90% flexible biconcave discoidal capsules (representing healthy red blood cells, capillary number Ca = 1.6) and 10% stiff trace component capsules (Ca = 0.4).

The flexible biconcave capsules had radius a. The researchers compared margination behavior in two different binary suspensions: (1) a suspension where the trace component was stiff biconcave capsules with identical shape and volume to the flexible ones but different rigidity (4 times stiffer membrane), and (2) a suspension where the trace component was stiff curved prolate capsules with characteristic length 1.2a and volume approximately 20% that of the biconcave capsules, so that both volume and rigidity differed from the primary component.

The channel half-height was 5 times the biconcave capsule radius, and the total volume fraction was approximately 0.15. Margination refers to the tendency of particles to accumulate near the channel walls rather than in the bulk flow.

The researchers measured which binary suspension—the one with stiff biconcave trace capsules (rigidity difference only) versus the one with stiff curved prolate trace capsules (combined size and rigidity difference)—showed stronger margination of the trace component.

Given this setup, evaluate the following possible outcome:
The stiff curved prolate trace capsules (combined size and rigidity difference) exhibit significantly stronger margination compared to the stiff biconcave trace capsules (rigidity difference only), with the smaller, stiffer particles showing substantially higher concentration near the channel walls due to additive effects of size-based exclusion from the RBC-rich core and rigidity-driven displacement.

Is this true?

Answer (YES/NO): NO